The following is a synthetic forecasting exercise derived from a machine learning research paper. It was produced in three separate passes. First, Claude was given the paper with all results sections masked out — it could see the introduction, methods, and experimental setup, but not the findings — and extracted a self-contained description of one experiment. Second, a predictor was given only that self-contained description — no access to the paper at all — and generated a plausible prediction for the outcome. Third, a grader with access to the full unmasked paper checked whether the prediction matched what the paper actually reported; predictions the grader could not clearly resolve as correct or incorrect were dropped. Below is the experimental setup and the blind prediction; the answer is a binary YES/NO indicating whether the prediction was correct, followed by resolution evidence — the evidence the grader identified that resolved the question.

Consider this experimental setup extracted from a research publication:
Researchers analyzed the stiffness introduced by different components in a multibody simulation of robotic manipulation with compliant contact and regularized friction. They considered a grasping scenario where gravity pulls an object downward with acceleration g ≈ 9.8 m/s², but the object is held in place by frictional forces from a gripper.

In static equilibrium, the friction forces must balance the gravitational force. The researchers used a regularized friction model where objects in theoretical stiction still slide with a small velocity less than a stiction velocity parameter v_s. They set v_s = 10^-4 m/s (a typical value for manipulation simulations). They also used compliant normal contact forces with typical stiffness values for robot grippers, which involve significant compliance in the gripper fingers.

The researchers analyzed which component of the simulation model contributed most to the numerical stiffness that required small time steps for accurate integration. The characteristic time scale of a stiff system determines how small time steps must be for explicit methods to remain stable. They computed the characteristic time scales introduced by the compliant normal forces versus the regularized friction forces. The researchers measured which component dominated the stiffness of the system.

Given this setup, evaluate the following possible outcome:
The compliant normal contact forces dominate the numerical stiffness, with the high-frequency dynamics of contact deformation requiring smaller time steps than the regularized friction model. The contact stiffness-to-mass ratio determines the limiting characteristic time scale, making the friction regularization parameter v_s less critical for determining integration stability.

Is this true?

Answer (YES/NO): NO